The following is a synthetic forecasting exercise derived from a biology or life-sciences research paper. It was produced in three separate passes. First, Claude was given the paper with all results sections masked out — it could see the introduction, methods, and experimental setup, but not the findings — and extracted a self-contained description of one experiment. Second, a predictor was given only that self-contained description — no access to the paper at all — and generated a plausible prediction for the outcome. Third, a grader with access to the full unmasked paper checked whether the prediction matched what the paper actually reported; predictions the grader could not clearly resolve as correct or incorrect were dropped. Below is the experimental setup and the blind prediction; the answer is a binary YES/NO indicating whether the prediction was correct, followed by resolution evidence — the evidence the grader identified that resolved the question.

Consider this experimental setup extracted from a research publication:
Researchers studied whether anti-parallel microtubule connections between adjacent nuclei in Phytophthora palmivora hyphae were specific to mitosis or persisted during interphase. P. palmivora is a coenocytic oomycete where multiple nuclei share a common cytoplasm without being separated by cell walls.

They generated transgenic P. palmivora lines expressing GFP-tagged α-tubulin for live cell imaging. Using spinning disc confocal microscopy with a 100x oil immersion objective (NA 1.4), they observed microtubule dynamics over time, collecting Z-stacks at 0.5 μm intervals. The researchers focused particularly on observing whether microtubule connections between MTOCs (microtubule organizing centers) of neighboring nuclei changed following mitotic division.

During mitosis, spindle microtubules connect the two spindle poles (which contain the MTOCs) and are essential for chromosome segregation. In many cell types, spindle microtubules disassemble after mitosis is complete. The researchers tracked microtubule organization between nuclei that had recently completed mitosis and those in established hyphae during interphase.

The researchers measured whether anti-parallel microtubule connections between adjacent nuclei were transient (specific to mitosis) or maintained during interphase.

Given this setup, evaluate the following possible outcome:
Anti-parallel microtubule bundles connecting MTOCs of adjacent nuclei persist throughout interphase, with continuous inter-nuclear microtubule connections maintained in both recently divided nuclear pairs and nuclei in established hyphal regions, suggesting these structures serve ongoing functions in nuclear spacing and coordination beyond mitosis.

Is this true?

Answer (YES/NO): YES